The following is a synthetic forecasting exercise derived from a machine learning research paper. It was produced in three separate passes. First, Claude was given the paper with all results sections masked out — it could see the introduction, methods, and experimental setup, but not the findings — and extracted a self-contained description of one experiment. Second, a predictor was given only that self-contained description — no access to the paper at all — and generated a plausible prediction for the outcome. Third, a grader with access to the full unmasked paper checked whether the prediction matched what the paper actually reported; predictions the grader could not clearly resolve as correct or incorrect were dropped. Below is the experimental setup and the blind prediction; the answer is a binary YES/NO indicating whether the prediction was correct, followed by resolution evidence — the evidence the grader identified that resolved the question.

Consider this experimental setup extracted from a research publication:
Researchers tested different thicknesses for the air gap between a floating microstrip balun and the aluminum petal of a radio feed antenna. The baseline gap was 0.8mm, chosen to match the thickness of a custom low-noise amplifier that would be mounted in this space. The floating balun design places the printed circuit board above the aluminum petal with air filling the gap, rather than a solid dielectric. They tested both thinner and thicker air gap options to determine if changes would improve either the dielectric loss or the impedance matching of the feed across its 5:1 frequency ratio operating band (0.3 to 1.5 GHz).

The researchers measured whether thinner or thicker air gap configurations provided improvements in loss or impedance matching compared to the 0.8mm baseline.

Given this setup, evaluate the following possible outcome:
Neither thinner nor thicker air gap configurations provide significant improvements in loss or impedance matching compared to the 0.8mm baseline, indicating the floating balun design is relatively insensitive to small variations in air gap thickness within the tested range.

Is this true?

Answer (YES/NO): YES